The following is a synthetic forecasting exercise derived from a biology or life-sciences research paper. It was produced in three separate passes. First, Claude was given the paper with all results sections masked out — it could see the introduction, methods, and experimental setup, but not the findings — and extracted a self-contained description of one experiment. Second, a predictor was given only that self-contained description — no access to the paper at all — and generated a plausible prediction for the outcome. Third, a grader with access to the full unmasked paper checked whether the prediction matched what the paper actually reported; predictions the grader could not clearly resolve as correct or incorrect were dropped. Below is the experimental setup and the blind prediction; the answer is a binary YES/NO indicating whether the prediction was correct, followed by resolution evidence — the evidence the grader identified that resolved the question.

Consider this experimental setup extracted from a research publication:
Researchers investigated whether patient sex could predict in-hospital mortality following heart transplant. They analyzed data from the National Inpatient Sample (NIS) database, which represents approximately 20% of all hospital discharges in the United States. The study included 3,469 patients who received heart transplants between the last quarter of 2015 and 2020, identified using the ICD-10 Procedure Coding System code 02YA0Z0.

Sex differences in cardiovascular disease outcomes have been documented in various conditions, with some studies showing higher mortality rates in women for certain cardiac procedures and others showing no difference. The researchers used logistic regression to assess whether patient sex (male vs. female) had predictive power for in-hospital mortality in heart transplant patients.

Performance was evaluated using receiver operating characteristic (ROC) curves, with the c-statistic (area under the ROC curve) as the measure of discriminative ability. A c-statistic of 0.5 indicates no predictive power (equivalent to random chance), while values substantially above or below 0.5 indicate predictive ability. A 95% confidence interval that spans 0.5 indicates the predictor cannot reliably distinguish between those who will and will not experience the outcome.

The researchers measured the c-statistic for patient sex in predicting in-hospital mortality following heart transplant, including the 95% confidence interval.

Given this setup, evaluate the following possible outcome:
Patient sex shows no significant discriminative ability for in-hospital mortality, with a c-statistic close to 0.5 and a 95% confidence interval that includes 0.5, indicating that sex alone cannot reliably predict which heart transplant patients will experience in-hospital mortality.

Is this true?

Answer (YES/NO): YES